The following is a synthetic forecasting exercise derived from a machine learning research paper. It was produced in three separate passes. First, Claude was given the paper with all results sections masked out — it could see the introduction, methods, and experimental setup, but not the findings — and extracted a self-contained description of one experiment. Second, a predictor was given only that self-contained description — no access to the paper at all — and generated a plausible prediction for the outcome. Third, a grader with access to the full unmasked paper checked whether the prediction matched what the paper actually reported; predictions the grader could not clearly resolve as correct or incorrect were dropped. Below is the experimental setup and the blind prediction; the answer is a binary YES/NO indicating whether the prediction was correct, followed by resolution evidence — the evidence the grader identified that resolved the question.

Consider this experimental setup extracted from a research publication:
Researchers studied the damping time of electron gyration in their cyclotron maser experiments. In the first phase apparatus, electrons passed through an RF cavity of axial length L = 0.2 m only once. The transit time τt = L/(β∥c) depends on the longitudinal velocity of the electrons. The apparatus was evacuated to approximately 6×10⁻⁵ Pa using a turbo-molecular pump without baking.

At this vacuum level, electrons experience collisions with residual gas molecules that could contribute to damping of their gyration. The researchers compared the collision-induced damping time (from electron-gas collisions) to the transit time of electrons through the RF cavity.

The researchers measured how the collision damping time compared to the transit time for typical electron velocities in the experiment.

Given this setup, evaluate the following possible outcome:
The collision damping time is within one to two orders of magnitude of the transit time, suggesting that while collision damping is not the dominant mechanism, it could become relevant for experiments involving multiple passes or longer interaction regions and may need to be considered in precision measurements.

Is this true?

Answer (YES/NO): NO